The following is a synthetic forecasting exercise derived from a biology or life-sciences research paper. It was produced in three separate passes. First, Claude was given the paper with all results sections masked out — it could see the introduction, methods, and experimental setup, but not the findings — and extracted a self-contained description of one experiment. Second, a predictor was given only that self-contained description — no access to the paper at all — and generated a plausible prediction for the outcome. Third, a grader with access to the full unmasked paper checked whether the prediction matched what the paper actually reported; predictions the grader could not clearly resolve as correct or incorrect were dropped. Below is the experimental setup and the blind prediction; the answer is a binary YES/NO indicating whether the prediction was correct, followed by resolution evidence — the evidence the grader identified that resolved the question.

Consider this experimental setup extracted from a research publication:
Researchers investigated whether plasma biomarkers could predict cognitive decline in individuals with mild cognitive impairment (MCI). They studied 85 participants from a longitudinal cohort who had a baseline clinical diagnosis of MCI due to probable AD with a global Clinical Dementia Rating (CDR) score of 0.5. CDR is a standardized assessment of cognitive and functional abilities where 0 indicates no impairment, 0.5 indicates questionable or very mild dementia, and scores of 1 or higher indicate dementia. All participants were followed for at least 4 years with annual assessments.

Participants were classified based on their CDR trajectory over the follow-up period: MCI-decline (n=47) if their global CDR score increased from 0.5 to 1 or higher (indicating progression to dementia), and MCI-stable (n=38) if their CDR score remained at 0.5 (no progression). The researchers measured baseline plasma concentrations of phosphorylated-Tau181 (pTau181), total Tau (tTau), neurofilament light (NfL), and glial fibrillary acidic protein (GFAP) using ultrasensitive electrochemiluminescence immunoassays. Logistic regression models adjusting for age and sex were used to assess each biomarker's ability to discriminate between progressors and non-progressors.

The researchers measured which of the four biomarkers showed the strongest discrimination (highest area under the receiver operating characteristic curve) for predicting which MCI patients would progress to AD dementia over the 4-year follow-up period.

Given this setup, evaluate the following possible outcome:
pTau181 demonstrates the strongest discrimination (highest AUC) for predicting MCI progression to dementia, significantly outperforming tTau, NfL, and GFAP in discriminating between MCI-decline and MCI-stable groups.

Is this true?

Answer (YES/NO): NO